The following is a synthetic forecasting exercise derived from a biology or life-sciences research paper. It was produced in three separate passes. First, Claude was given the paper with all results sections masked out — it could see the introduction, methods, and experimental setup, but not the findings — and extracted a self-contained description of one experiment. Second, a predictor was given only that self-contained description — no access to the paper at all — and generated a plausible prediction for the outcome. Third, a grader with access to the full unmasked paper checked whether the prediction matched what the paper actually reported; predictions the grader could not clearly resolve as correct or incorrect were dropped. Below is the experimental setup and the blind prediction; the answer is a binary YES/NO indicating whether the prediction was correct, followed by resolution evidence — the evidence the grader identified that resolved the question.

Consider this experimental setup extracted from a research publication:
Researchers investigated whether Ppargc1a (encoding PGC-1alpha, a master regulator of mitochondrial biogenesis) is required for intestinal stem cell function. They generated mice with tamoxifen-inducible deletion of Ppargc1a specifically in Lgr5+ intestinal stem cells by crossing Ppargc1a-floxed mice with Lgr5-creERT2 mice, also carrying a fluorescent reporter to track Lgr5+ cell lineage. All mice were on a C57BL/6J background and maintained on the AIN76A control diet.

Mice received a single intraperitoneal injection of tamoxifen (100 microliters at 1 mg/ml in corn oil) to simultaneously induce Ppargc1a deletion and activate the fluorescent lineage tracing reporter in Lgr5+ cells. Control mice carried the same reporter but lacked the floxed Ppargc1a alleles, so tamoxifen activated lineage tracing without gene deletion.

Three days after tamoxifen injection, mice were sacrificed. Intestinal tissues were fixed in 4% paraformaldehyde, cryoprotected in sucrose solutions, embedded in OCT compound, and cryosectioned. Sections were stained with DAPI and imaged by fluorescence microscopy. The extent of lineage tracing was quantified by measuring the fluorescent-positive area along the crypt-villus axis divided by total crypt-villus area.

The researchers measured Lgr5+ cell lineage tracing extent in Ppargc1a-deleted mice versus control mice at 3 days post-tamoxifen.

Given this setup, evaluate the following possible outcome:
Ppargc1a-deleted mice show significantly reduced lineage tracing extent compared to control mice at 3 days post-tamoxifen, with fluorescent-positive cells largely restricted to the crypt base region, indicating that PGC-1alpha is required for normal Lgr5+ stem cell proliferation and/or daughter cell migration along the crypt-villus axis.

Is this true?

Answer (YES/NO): YES